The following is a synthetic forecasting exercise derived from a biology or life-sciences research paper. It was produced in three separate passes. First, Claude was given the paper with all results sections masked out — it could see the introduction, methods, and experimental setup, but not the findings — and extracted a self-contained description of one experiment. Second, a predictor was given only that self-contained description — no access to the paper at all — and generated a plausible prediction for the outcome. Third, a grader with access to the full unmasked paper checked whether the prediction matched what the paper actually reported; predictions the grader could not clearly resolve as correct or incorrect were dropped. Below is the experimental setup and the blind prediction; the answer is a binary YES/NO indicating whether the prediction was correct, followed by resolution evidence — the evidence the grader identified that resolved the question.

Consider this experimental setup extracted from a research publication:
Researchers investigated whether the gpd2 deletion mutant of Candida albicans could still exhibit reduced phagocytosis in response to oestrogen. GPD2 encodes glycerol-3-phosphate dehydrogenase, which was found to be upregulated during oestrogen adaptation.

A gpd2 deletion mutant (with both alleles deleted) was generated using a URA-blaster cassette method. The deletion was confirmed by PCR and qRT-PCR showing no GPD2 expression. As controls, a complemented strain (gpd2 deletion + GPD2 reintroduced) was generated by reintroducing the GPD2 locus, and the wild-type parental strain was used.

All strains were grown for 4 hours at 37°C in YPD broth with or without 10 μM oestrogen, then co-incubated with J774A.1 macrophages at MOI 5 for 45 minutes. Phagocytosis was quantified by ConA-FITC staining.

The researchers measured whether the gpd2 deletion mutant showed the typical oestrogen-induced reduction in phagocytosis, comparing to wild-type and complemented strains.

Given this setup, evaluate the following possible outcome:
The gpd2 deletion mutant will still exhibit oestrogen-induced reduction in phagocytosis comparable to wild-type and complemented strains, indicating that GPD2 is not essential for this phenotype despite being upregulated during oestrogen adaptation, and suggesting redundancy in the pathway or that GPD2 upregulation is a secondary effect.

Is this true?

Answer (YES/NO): NO